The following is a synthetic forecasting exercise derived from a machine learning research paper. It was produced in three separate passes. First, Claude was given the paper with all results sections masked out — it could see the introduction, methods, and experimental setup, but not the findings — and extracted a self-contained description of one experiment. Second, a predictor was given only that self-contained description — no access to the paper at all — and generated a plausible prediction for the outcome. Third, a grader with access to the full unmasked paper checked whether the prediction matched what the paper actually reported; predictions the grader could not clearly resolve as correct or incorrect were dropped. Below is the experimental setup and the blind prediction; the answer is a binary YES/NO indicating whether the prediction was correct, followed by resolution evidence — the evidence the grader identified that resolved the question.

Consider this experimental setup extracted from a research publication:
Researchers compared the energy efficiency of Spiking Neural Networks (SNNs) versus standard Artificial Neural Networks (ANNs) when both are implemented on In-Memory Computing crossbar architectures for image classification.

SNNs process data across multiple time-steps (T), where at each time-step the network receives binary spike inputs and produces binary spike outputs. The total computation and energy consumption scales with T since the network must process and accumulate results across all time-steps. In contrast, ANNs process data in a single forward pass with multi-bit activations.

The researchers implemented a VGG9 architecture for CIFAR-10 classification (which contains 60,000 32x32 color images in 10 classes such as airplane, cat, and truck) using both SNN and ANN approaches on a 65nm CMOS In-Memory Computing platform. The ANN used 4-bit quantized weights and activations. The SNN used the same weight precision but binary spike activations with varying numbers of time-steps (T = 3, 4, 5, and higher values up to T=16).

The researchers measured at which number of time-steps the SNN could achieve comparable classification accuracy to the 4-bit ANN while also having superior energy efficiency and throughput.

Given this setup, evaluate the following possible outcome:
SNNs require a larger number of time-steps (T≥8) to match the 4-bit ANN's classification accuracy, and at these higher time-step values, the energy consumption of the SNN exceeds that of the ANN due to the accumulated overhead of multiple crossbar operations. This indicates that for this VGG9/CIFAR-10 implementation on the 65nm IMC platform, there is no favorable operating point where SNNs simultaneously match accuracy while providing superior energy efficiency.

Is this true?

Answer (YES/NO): NO